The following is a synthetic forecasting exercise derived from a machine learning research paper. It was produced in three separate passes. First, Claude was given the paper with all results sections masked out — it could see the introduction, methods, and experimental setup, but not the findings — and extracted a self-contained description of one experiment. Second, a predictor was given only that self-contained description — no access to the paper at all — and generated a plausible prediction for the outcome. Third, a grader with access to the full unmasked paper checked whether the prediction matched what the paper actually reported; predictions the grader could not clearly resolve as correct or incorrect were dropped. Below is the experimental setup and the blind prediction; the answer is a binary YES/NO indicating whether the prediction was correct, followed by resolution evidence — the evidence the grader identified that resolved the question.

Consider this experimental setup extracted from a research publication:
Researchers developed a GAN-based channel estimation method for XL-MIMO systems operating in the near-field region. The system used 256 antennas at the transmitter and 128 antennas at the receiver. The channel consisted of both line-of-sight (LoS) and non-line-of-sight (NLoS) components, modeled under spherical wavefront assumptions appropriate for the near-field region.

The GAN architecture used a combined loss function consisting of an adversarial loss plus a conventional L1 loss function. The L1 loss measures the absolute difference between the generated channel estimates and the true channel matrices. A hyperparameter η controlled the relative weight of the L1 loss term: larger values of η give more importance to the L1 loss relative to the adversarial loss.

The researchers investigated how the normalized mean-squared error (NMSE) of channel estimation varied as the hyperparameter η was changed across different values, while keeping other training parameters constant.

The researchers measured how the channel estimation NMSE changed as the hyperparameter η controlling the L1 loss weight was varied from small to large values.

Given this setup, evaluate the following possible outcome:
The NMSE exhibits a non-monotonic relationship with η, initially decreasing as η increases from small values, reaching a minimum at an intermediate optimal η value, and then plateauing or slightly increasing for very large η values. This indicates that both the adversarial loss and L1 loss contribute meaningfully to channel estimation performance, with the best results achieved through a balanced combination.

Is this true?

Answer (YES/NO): YES